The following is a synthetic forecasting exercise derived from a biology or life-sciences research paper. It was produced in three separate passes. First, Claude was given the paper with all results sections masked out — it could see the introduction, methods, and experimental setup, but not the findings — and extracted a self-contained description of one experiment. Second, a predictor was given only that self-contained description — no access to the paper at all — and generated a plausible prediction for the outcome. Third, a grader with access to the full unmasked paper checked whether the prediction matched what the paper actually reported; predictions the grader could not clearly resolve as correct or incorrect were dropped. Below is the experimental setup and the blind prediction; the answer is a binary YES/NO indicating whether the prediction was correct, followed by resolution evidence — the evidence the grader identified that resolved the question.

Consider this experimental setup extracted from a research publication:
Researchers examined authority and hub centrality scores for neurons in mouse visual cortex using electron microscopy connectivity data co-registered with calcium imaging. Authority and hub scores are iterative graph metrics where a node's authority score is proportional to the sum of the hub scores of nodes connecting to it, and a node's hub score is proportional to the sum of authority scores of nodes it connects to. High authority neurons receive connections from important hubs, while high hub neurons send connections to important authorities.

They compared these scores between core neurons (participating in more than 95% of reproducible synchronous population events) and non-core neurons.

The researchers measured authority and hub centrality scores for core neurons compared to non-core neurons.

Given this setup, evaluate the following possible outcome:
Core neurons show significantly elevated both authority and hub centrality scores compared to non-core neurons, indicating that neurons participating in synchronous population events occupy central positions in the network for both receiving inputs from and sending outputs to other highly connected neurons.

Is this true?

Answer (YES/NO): YES